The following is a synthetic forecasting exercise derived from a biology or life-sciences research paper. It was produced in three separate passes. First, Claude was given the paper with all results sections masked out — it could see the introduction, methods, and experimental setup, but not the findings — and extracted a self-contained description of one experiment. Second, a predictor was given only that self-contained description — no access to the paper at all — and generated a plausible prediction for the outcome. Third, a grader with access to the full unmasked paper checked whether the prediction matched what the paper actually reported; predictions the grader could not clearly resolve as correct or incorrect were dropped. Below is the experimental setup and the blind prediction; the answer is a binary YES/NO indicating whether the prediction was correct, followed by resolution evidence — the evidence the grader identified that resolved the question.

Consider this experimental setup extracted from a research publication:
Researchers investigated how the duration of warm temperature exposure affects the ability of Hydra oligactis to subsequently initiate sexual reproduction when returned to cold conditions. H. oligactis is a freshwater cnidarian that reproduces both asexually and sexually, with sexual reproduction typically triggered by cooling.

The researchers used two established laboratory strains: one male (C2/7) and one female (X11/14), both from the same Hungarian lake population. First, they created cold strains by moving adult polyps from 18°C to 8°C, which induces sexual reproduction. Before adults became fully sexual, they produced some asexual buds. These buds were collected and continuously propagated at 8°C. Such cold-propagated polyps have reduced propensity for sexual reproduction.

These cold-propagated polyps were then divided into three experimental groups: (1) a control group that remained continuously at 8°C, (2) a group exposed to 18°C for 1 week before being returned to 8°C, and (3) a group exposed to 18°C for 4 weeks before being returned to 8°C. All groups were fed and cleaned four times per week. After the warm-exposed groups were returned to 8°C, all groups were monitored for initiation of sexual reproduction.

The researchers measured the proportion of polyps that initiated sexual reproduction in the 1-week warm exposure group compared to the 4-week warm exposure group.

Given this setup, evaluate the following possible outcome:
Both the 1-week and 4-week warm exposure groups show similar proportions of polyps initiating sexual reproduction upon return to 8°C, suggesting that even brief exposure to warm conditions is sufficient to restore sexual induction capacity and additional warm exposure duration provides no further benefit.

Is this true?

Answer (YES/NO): NO